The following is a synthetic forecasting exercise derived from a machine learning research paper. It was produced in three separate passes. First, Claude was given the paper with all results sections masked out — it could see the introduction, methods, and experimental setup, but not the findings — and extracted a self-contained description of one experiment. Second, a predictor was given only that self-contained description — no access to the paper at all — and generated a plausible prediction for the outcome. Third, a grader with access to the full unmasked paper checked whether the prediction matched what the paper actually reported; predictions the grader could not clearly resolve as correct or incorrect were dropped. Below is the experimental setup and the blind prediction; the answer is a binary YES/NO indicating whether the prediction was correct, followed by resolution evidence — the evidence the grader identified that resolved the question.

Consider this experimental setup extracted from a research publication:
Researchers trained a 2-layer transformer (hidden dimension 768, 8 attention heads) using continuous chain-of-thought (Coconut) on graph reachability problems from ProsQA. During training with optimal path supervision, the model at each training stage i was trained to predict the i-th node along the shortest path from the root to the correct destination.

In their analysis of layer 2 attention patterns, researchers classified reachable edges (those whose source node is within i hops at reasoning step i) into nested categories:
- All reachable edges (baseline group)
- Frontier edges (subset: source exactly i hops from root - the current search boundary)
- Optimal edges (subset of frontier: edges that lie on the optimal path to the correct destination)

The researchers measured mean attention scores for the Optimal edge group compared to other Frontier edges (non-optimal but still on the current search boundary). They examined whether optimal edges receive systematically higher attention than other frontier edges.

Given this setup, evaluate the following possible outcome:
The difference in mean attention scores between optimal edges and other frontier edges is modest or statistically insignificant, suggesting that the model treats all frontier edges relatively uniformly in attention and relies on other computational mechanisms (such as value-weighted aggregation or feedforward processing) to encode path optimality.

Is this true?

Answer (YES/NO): NO